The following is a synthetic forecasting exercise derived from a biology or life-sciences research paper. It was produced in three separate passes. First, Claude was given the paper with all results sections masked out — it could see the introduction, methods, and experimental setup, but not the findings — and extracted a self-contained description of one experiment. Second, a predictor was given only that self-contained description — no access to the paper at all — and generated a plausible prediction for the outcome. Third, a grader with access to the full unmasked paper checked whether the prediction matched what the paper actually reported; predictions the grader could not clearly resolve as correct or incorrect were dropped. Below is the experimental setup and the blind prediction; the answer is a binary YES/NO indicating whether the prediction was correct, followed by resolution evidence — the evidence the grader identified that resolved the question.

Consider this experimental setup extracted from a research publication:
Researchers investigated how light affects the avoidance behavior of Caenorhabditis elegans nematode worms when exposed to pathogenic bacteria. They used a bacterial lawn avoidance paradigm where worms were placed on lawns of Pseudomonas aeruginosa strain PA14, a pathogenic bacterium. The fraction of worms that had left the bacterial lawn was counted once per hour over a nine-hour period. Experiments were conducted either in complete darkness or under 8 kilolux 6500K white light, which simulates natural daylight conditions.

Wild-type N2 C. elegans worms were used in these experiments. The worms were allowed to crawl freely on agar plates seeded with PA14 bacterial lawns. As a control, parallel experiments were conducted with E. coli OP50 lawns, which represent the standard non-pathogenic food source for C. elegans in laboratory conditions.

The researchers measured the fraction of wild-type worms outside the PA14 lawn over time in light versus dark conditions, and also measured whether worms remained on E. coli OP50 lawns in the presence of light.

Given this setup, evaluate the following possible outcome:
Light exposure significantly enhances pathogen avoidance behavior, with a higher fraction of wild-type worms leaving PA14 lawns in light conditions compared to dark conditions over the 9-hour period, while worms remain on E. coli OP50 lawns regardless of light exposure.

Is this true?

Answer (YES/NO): YES